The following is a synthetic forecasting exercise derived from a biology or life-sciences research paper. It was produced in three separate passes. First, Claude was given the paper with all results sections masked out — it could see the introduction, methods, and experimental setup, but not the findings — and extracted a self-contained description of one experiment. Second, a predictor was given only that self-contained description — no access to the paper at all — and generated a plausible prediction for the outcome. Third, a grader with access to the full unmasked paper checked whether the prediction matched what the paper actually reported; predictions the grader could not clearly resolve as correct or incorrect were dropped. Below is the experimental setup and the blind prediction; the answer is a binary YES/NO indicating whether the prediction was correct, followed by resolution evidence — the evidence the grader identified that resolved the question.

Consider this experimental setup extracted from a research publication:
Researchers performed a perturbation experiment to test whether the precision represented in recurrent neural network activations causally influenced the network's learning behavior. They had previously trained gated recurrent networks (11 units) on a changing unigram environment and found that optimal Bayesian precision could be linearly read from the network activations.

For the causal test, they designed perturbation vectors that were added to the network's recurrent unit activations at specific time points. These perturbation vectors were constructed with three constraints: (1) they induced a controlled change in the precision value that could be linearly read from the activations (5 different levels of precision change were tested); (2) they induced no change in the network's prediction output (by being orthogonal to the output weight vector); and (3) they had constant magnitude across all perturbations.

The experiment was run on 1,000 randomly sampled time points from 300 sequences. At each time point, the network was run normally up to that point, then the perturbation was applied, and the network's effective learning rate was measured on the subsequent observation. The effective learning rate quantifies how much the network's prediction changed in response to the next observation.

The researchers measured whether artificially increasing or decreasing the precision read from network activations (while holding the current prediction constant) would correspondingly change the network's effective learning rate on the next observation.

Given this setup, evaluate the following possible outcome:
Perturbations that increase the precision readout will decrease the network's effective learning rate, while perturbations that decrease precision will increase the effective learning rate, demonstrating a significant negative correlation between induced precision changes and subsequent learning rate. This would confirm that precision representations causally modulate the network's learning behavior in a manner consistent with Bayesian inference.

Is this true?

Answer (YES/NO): YES